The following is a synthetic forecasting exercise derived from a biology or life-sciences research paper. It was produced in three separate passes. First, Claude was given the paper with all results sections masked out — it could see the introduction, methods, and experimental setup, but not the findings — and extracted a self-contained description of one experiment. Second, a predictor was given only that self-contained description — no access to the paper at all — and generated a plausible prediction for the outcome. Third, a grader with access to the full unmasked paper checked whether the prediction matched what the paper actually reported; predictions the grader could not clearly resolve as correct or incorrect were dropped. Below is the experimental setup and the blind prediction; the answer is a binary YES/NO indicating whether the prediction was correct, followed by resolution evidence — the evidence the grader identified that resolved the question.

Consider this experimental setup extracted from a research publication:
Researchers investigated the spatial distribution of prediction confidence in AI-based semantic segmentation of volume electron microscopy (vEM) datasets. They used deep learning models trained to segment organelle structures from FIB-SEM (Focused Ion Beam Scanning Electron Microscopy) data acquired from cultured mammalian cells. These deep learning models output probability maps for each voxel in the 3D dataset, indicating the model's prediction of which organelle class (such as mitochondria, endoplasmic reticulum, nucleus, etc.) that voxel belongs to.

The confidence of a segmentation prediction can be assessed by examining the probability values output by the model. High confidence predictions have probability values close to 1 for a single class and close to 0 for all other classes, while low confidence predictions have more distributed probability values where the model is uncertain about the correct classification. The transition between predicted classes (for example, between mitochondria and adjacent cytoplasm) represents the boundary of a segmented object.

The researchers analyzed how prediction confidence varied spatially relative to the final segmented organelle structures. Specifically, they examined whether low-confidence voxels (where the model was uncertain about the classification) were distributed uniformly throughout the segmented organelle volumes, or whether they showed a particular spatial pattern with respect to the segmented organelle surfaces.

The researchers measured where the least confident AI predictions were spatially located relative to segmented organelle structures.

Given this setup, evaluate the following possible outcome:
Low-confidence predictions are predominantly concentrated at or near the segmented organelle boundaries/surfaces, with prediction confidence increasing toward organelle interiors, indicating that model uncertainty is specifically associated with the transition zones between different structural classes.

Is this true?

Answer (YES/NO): YES